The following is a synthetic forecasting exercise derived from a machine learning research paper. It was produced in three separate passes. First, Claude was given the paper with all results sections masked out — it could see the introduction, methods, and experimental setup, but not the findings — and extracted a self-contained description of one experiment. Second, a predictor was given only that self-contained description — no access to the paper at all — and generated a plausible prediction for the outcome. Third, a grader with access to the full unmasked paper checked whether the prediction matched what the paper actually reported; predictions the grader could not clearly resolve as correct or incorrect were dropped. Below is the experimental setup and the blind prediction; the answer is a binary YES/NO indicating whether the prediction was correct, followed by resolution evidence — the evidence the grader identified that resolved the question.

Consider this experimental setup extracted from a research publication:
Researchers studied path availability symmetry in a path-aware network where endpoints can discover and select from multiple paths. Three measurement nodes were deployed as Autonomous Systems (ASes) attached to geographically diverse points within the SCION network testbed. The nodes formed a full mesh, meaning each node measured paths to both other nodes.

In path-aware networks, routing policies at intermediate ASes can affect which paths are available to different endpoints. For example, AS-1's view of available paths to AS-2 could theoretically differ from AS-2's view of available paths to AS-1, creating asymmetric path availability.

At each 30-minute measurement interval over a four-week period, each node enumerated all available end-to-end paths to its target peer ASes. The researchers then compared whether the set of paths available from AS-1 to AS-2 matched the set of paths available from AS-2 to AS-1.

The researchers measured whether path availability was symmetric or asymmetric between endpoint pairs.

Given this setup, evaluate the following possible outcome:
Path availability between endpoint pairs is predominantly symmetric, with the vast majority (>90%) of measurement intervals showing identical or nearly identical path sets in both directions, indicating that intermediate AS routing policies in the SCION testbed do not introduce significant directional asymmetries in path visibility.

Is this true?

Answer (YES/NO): NO